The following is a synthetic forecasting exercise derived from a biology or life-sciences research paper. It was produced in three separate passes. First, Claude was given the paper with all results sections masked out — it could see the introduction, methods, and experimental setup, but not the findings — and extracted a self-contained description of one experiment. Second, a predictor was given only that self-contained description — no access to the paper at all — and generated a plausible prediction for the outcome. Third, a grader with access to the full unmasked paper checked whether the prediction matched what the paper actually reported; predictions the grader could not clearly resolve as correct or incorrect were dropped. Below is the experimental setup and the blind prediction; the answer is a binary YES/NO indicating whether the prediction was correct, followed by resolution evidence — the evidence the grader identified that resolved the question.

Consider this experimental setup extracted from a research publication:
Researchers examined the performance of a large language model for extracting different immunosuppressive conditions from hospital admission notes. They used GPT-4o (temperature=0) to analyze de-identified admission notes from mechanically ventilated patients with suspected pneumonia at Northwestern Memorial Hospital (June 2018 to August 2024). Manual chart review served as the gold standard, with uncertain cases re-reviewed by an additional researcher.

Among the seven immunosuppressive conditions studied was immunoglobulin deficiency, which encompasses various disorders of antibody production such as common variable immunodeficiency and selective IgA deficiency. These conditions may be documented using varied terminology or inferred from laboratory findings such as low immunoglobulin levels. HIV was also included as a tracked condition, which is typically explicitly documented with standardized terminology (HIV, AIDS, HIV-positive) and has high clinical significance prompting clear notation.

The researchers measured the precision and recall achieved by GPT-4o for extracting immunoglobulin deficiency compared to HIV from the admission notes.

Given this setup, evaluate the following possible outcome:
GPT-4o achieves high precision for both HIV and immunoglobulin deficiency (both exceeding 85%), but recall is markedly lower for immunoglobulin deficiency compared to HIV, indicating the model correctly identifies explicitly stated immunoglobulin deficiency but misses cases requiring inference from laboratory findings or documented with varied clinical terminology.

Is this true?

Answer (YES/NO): NO